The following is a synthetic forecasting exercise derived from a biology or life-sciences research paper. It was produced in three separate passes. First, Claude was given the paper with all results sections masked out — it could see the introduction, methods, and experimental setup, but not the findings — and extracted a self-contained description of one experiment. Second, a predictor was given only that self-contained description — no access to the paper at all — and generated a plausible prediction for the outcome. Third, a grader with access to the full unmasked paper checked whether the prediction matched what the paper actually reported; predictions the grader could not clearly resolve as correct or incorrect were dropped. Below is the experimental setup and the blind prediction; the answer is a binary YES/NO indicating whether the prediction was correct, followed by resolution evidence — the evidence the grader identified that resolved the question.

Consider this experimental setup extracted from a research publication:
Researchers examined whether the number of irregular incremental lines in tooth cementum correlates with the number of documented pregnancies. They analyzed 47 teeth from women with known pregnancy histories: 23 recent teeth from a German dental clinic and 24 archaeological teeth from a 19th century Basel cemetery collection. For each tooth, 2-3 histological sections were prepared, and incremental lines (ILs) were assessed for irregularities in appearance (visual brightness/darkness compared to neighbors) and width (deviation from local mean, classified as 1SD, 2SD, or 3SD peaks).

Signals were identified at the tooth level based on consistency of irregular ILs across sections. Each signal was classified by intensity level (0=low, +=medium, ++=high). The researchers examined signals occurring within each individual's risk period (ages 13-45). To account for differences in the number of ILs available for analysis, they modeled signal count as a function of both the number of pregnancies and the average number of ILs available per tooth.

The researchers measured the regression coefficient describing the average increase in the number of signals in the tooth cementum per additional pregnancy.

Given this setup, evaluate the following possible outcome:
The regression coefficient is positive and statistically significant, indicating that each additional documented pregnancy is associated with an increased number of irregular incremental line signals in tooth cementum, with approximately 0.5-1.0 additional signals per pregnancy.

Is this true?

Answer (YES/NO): NO